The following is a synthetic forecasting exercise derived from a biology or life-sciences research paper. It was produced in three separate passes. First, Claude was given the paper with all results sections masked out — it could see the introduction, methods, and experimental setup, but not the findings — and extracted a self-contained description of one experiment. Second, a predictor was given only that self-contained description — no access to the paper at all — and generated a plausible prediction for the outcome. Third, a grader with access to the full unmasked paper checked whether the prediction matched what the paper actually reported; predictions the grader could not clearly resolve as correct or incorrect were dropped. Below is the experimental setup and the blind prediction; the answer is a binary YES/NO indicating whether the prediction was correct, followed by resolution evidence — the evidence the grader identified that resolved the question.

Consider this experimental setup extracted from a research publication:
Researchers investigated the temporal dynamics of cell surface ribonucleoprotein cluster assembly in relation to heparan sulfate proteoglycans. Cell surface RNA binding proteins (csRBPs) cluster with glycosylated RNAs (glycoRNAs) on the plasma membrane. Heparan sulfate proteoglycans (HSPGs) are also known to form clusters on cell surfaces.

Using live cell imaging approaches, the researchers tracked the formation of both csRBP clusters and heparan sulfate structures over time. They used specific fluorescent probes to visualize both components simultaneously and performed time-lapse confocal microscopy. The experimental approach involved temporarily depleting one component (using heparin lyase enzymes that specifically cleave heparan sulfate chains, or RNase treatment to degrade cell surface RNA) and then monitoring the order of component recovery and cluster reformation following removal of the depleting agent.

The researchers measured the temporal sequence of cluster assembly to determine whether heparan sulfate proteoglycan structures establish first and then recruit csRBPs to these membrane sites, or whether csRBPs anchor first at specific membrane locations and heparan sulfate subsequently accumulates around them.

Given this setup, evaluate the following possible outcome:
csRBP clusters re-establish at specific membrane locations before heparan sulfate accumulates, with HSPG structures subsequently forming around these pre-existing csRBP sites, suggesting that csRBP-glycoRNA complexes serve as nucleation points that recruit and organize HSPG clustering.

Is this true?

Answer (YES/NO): NO